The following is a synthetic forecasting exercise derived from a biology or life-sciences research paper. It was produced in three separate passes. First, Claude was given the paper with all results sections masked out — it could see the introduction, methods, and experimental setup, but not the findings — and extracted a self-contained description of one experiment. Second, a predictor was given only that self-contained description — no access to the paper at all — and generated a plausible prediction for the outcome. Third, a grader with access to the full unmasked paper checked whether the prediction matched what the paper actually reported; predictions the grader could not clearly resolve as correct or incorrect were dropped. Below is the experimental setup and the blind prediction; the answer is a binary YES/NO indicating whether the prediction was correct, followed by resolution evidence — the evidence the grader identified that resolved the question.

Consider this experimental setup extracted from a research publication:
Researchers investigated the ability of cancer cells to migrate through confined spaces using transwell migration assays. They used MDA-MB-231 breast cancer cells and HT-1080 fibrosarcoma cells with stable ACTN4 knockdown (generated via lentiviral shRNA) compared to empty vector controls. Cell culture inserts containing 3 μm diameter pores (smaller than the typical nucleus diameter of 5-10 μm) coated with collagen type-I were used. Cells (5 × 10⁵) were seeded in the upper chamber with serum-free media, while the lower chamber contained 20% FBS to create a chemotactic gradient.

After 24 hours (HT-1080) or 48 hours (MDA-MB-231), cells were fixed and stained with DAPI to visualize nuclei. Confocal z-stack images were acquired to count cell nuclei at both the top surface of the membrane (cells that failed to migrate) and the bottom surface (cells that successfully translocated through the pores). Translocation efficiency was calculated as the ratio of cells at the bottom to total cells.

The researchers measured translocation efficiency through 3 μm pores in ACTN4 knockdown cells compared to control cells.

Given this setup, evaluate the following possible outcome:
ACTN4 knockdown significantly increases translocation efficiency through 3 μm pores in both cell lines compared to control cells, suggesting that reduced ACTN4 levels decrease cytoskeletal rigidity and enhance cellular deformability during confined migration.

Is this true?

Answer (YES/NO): NO